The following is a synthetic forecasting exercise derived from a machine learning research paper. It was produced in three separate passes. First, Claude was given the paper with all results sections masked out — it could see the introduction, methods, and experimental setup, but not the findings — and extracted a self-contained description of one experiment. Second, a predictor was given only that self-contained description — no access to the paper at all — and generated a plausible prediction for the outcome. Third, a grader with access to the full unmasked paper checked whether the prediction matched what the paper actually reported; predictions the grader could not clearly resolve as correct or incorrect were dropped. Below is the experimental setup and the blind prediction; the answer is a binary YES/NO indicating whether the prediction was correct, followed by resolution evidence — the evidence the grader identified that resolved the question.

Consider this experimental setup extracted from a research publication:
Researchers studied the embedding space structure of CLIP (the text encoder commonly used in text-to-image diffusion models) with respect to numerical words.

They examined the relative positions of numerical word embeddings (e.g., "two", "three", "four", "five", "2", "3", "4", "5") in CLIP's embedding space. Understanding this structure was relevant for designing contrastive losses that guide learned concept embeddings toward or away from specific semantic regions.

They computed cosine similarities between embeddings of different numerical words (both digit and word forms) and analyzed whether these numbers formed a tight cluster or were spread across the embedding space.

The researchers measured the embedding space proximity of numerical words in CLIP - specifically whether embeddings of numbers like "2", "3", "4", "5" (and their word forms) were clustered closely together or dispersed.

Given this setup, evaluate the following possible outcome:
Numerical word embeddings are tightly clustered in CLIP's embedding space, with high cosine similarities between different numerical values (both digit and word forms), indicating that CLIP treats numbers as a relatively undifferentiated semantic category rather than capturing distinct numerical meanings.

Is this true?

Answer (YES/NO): YES